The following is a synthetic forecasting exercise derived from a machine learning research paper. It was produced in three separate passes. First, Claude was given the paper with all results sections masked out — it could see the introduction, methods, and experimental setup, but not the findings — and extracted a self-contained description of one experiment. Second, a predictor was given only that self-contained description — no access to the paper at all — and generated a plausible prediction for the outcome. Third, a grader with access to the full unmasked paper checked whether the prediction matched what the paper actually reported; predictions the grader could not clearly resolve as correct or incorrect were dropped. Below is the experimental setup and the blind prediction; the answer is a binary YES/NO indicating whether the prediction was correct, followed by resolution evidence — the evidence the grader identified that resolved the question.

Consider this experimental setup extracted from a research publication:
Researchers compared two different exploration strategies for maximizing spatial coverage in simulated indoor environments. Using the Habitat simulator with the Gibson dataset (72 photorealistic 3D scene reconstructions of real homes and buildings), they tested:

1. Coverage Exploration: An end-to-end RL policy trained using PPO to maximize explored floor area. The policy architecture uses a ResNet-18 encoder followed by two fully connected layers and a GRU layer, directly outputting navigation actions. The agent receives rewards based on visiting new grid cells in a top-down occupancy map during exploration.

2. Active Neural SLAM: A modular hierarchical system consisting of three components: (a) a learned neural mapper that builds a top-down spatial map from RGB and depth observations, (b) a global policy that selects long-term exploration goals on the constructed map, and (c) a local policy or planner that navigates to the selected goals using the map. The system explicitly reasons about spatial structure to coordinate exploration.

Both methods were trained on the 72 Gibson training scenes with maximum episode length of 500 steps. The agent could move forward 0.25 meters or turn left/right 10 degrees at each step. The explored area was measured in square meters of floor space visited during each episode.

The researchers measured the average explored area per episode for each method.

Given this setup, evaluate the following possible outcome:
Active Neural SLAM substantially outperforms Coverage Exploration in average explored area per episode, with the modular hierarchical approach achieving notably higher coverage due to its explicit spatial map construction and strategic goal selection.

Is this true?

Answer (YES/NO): NO